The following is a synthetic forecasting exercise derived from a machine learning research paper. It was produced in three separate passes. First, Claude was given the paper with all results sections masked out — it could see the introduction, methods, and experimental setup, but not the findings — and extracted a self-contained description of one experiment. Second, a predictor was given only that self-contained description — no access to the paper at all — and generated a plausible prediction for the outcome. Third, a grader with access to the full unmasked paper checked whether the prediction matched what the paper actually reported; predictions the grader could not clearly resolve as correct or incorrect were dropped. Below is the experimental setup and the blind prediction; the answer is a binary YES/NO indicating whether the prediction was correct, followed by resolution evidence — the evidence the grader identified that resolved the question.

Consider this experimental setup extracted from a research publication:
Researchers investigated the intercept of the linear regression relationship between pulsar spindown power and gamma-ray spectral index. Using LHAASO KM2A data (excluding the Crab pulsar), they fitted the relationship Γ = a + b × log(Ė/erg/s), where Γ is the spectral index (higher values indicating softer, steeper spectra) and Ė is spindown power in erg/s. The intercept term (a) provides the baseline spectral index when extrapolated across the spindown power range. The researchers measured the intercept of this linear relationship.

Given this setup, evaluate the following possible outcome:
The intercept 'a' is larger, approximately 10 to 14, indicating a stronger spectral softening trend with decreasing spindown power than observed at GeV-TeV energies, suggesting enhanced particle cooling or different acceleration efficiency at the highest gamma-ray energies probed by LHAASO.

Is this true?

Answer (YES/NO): NO